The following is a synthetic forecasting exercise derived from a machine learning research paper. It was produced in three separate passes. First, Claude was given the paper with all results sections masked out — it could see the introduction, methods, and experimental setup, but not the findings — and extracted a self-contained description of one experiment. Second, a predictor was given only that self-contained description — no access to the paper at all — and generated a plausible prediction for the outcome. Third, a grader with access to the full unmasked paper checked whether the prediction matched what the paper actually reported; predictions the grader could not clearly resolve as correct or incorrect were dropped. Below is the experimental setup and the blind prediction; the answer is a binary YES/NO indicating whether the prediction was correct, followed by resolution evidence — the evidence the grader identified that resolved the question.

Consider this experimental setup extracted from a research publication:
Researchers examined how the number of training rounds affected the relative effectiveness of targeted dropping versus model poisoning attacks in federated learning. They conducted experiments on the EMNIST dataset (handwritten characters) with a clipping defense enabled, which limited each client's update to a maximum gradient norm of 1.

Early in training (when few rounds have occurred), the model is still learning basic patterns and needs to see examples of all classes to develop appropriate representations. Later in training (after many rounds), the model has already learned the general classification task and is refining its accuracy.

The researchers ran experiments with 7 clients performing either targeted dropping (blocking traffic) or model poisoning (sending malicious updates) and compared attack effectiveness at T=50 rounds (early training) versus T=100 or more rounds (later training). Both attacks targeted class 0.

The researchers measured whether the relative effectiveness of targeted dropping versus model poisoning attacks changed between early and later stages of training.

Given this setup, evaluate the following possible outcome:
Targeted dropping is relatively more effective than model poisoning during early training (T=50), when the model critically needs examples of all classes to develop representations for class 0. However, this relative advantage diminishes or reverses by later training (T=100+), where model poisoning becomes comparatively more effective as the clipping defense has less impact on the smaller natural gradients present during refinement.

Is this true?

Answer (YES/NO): NO